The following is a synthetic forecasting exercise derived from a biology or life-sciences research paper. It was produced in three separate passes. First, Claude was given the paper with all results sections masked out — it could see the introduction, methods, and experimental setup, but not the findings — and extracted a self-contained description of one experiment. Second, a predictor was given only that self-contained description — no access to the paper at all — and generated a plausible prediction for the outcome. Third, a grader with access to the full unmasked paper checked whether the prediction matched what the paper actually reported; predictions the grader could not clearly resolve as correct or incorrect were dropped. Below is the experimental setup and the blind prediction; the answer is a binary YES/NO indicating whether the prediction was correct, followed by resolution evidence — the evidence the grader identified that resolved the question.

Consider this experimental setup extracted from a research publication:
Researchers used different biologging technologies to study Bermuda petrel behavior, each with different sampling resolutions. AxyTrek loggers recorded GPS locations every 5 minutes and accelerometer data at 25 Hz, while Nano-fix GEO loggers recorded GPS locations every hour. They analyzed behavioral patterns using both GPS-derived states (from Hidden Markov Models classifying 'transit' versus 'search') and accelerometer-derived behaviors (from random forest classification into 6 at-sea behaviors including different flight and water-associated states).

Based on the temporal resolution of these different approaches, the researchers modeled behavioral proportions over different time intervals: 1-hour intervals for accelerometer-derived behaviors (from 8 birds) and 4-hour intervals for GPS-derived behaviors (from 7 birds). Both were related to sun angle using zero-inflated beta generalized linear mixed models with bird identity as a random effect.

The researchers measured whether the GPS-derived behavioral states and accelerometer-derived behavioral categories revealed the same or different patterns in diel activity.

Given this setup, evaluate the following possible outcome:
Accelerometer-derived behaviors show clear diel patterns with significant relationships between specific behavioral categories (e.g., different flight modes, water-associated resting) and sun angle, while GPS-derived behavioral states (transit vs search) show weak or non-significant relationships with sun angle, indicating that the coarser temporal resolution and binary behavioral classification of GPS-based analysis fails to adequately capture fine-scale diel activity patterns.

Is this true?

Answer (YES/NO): NO